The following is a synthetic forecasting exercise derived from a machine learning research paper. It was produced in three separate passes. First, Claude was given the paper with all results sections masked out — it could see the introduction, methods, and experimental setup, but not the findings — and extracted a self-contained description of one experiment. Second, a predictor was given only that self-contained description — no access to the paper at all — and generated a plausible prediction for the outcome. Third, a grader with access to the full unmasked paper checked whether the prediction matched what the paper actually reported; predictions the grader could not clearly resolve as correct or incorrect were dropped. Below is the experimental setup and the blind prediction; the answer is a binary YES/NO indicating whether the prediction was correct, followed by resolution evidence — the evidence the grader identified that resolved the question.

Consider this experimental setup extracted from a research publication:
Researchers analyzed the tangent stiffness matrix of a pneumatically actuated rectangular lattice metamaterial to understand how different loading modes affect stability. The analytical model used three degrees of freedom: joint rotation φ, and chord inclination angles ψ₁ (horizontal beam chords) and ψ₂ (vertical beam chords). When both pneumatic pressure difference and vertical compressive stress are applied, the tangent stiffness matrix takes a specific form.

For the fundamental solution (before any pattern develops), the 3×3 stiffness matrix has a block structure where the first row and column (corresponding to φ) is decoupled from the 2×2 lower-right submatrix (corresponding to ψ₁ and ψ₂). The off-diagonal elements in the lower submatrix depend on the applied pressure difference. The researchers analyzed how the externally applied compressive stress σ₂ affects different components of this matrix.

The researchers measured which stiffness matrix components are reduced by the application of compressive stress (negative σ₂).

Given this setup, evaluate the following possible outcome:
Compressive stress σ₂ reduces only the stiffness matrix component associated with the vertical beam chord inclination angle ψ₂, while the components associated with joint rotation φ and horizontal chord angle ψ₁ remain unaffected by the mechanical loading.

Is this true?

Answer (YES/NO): NO